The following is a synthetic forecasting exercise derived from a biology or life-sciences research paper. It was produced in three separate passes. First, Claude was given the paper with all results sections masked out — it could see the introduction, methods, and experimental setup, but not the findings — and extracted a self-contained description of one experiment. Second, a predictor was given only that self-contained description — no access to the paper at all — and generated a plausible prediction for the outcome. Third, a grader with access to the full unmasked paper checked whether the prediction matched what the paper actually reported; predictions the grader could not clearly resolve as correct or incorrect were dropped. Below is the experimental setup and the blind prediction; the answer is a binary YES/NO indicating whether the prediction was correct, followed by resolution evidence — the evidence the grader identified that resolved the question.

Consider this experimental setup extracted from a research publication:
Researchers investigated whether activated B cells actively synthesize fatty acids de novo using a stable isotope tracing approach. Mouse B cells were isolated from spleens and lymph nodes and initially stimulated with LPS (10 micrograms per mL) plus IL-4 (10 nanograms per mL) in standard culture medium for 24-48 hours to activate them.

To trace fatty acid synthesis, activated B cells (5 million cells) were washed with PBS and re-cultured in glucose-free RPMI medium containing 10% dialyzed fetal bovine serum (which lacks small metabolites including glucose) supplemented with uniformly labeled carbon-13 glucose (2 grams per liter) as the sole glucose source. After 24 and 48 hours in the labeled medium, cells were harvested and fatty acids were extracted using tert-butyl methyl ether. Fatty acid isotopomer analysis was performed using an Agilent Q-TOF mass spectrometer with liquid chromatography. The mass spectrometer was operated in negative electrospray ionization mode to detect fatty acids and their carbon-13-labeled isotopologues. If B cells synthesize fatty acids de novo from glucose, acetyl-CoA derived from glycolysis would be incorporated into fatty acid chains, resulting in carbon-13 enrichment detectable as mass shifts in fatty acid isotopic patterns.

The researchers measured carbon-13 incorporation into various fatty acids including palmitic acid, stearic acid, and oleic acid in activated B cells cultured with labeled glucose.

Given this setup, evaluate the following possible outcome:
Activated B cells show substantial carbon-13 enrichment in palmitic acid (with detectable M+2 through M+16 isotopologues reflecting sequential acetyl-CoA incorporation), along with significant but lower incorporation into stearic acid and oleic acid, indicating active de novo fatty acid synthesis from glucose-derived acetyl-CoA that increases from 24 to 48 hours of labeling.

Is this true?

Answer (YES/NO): NO